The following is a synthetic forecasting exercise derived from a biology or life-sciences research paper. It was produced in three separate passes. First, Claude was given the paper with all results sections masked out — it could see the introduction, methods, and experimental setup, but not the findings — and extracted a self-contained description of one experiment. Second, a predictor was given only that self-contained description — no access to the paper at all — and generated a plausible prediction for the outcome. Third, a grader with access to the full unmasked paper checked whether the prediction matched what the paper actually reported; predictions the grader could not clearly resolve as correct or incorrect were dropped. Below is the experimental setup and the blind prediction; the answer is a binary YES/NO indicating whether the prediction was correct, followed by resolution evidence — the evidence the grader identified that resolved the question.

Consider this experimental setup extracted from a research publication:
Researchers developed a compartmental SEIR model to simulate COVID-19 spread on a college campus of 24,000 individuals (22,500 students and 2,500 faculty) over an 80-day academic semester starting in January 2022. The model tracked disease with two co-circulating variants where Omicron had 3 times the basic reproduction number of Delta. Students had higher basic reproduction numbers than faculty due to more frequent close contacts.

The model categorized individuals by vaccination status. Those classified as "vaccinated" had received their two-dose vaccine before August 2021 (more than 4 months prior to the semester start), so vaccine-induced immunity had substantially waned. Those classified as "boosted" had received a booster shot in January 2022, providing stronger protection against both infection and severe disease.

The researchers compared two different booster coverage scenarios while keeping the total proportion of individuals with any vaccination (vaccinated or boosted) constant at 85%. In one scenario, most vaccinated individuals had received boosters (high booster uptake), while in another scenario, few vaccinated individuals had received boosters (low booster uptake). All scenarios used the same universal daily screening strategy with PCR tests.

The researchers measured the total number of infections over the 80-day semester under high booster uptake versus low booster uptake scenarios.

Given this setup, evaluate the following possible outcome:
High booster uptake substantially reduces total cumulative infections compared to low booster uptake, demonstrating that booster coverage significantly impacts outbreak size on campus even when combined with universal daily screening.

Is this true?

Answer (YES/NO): YES